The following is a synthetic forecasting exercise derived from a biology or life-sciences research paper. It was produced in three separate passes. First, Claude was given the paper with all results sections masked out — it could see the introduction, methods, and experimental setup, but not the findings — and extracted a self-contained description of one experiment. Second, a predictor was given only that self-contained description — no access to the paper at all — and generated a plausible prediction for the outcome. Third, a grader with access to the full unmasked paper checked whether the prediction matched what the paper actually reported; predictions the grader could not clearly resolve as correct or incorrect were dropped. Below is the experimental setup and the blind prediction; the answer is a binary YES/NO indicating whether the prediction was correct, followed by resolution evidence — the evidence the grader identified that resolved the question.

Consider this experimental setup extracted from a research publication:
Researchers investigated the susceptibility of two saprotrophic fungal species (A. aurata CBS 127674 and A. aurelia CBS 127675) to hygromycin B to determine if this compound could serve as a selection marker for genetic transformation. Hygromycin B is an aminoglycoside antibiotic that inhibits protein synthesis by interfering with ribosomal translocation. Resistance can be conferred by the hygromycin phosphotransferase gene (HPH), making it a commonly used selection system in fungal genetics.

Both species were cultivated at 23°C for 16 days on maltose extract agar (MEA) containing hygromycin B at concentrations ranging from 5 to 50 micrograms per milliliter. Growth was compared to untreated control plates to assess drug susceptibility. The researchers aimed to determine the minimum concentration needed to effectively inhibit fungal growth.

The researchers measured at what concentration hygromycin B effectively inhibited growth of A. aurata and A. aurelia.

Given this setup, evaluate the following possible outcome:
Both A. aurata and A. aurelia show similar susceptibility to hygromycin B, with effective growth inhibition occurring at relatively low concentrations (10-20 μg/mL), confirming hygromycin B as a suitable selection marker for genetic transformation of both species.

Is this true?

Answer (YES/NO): YES